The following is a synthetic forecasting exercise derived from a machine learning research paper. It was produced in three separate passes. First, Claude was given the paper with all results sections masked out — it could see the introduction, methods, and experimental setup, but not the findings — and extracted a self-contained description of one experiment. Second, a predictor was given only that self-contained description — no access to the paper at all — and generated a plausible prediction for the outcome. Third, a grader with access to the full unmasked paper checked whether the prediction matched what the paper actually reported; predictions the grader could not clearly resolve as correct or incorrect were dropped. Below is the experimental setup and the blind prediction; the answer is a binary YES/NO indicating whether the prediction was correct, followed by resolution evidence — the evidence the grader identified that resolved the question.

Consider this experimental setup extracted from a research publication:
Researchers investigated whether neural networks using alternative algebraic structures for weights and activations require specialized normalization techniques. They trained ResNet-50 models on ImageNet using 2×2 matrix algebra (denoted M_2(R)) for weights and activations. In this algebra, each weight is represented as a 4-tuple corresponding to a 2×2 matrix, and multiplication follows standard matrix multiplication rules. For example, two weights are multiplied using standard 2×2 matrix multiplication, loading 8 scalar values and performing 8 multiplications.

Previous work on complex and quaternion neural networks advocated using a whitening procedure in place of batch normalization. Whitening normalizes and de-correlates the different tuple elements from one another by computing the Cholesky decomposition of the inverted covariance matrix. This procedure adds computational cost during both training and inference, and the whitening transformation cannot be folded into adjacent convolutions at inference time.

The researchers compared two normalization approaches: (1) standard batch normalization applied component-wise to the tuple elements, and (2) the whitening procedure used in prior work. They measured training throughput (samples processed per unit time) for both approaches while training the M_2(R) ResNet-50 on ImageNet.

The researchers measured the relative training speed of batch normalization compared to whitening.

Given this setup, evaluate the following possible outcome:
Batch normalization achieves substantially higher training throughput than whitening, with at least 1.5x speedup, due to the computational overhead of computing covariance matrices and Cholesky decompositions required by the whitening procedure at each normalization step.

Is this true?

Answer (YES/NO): YES